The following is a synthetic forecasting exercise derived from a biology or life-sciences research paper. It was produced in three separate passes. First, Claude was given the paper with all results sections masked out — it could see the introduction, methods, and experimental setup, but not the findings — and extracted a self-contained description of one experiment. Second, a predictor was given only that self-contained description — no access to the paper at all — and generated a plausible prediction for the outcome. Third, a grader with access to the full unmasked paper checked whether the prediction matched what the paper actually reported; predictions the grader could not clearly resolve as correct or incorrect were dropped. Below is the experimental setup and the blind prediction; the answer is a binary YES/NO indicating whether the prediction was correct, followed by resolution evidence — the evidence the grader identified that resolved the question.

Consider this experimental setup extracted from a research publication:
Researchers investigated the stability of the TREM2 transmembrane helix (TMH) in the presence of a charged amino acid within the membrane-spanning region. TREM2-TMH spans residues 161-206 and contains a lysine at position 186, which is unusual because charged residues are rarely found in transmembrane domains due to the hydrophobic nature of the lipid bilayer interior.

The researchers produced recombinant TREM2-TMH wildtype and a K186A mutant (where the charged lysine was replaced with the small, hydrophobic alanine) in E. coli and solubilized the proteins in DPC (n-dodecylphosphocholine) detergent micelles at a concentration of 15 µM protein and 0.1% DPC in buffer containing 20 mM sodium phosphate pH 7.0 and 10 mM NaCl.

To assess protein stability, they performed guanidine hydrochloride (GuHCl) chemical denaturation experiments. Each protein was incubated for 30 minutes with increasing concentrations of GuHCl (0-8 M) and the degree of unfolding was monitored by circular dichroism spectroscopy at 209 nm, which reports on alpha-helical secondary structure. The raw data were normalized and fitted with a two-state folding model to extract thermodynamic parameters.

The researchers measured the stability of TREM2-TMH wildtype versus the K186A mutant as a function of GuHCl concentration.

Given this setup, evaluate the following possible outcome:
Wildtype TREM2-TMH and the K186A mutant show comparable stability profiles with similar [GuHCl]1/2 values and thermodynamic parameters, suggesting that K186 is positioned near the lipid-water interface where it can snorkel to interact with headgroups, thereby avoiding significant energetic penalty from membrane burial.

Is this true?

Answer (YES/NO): NO